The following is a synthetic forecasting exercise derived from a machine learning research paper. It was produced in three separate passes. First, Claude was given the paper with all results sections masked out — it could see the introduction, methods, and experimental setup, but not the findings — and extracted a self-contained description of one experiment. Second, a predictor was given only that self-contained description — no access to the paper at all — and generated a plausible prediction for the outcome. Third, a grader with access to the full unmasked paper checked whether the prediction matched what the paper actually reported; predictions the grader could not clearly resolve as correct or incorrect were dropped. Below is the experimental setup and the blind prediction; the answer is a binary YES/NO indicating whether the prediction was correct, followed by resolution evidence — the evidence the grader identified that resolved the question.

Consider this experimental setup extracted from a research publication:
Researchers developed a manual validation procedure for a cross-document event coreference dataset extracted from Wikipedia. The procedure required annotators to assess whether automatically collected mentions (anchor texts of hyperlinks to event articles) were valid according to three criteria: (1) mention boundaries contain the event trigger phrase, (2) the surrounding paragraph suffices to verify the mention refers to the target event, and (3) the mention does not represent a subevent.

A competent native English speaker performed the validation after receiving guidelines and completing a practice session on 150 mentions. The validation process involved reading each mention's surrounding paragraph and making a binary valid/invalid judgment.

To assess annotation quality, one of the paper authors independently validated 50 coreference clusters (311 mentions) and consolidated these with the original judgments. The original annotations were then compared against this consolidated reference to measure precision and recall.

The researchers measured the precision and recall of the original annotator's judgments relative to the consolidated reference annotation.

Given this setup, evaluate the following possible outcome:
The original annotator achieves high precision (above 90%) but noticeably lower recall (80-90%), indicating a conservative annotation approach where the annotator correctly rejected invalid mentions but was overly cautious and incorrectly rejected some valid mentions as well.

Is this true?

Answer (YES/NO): NO